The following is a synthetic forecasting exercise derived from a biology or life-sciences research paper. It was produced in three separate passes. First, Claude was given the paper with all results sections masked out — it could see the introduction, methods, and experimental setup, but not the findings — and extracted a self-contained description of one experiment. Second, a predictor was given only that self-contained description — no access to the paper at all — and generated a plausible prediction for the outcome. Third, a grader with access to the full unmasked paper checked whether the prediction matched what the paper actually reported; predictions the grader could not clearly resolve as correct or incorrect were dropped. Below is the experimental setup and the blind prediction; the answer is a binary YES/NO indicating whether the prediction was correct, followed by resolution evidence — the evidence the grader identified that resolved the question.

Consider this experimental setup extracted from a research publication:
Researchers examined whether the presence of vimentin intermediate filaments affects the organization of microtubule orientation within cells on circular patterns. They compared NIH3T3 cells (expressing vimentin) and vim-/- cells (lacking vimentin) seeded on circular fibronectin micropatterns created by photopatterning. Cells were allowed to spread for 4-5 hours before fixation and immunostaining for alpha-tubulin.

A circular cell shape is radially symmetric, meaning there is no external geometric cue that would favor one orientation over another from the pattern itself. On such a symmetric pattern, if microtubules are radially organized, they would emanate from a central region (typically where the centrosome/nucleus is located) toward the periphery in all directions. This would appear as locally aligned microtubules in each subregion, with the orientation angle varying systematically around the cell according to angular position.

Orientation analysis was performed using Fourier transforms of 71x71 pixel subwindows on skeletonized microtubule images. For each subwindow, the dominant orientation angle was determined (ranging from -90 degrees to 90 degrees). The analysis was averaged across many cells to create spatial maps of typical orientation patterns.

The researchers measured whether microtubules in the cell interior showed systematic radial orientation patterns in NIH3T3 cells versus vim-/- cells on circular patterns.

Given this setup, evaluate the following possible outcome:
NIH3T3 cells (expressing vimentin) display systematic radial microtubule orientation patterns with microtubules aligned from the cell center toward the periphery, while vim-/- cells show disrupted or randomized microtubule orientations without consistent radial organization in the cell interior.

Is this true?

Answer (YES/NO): YES